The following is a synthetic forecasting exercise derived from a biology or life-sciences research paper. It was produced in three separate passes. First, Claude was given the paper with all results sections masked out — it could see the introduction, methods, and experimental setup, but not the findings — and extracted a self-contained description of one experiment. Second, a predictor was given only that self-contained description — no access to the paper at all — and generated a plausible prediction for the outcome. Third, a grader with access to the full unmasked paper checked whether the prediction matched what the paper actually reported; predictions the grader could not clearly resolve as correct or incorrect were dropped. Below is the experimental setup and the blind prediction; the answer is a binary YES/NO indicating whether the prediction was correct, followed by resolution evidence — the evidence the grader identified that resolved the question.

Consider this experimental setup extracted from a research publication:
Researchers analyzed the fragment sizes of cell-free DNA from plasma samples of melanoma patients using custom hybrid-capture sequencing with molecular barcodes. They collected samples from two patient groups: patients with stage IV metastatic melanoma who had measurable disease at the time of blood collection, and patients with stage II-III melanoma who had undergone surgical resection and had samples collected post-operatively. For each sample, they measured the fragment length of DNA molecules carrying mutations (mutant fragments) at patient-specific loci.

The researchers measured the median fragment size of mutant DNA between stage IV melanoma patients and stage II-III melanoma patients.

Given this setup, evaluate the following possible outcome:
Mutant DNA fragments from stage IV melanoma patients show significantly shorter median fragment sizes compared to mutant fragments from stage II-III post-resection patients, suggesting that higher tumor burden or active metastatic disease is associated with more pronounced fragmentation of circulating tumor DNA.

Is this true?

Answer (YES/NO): NO